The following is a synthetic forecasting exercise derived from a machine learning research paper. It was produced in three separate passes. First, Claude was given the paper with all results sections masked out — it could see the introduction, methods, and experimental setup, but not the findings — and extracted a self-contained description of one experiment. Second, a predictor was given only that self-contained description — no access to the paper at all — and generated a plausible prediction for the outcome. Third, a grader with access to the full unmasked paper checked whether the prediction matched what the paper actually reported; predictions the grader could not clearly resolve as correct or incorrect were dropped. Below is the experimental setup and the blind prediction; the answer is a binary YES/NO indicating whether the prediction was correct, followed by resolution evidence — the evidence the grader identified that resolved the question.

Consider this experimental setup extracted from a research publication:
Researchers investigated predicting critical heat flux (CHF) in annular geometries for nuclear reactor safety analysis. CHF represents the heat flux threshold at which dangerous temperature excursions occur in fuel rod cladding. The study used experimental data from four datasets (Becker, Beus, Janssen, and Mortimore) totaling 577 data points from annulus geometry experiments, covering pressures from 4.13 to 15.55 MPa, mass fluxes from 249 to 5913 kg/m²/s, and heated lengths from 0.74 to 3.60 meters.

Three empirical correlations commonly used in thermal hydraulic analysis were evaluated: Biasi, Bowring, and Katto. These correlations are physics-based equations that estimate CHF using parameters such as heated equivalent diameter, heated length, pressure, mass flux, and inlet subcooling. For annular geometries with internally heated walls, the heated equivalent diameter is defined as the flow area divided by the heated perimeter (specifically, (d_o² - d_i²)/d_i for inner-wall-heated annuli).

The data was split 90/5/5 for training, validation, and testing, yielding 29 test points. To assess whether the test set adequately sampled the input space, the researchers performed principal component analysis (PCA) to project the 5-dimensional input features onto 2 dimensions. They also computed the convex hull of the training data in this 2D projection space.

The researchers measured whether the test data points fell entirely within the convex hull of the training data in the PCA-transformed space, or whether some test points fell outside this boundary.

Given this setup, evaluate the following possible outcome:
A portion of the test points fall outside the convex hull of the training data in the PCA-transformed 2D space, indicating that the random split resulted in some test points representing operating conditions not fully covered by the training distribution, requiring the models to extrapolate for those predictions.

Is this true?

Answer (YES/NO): NO